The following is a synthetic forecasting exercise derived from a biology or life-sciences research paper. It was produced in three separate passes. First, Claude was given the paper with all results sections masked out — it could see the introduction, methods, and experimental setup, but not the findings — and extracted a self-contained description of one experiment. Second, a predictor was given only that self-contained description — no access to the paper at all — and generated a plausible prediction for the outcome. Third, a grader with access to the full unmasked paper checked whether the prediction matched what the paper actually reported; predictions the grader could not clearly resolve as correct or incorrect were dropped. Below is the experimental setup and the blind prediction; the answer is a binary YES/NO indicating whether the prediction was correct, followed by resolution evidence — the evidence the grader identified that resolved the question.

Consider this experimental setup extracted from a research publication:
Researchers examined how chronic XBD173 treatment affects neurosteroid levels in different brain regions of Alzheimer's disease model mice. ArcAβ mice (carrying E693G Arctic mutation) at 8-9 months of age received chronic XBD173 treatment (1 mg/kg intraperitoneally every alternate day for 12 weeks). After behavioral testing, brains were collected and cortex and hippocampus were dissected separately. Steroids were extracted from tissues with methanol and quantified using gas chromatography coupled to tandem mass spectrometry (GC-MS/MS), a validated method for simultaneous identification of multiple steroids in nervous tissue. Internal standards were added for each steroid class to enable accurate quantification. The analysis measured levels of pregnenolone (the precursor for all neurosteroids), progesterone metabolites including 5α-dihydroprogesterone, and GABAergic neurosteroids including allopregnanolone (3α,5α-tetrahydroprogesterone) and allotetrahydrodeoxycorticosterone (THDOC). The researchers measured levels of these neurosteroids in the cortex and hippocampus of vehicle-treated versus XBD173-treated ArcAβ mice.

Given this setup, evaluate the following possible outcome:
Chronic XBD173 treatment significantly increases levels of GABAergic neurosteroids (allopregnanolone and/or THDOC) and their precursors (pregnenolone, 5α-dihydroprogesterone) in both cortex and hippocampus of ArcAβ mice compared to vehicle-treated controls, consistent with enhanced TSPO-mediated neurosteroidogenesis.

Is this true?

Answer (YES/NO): NO